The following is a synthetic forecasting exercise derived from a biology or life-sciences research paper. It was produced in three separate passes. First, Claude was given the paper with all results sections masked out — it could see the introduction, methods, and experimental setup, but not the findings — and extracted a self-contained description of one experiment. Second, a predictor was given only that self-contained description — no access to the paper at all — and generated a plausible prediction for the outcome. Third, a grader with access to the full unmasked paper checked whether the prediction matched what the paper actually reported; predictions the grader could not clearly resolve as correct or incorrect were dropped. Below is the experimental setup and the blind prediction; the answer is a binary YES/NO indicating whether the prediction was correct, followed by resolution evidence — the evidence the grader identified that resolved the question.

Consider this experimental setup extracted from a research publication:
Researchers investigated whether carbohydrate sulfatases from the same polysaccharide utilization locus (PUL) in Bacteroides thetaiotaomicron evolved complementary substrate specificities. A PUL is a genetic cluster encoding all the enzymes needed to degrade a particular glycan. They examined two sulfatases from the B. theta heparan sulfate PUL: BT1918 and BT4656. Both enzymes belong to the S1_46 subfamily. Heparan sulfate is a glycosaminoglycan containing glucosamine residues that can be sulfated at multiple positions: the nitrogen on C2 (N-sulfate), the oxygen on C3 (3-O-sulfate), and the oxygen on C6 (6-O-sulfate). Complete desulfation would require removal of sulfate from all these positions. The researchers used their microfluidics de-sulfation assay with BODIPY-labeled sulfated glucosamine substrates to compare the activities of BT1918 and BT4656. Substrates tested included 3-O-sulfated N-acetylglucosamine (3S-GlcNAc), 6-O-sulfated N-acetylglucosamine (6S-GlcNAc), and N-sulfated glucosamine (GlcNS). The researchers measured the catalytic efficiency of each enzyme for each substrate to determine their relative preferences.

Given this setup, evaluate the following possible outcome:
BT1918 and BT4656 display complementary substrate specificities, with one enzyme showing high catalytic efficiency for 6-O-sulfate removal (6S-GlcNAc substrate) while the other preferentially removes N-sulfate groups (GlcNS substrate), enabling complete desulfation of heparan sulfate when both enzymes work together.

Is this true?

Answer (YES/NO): NO